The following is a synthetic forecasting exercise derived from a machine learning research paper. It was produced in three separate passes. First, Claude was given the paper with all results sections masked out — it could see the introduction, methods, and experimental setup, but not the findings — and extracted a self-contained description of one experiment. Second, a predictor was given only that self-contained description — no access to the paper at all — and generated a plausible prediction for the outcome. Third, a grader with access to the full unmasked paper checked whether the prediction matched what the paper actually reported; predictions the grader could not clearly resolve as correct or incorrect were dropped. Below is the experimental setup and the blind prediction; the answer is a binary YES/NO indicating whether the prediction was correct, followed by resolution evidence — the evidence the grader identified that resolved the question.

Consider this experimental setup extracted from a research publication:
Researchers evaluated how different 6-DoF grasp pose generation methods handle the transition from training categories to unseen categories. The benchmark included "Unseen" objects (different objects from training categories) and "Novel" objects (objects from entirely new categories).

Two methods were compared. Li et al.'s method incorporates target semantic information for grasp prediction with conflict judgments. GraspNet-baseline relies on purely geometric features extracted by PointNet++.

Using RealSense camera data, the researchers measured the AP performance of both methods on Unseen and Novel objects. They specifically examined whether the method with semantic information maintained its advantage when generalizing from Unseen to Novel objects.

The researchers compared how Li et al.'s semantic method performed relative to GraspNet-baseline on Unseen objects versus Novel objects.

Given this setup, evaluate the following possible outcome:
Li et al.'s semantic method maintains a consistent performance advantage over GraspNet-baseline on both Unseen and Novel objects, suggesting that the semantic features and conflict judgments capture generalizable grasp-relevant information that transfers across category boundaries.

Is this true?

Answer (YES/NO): NO